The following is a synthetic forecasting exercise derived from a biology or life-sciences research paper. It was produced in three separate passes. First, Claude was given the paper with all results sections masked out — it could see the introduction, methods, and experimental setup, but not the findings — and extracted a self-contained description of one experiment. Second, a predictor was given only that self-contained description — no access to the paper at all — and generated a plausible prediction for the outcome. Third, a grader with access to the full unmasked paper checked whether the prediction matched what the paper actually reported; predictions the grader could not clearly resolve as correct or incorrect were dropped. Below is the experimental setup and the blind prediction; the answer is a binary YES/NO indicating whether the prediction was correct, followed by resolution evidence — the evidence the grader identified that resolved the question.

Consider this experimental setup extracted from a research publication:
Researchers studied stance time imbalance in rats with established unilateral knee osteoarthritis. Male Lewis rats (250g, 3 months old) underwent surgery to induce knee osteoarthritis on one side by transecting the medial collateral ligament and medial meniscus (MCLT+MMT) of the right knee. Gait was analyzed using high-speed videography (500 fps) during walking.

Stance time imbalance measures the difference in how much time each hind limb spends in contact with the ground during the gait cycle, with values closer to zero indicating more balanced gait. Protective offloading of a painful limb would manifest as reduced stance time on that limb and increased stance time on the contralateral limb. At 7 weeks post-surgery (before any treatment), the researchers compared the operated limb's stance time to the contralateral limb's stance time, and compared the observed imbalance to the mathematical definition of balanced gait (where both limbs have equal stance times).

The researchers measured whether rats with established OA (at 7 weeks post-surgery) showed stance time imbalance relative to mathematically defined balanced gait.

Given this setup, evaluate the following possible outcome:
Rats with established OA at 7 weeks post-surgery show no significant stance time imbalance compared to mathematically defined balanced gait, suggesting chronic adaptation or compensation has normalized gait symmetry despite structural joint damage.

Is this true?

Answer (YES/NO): YES